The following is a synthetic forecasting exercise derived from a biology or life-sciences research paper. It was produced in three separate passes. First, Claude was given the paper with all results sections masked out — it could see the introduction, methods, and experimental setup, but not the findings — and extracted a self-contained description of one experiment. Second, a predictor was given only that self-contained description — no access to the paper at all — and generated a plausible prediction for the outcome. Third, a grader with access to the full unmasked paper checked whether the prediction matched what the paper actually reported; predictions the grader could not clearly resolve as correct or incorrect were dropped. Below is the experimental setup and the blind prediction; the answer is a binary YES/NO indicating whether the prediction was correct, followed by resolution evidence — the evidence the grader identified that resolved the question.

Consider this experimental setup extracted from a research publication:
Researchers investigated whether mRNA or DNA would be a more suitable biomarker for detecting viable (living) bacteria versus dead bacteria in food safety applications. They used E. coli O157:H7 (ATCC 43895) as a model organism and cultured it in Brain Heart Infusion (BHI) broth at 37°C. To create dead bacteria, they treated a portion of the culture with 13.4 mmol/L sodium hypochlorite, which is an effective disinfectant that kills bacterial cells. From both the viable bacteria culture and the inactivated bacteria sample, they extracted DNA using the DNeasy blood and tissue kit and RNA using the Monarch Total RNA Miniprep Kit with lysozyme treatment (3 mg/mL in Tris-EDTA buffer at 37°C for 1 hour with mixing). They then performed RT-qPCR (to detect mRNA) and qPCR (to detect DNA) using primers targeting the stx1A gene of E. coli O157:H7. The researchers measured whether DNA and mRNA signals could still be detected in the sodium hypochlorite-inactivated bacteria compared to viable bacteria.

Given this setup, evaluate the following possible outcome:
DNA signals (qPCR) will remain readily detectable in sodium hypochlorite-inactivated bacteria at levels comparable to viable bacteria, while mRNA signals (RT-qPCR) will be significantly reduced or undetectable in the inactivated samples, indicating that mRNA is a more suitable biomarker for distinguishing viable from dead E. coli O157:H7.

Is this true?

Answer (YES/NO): YES